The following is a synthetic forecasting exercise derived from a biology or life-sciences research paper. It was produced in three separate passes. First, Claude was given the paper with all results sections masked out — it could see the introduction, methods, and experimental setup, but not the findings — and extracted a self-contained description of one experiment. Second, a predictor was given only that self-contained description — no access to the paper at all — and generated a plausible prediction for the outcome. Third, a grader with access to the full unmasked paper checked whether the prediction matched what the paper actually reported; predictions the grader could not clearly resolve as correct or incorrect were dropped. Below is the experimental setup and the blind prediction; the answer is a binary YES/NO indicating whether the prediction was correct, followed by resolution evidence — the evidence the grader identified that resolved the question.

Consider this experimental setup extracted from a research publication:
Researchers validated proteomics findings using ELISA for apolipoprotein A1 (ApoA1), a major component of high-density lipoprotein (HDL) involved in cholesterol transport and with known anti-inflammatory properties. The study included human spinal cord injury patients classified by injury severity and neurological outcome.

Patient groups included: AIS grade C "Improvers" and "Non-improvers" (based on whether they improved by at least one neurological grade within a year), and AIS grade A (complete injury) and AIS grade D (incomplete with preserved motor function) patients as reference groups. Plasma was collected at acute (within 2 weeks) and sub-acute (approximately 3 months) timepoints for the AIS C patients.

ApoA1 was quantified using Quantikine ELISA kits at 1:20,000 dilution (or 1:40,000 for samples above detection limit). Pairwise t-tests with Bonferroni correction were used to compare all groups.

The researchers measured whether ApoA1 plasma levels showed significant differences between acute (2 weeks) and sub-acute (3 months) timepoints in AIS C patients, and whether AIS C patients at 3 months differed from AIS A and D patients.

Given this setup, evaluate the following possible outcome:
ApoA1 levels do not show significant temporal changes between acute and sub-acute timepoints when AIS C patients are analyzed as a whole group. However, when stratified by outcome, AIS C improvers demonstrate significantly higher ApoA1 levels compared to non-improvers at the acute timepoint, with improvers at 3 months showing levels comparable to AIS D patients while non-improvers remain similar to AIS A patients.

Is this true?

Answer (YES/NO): NO